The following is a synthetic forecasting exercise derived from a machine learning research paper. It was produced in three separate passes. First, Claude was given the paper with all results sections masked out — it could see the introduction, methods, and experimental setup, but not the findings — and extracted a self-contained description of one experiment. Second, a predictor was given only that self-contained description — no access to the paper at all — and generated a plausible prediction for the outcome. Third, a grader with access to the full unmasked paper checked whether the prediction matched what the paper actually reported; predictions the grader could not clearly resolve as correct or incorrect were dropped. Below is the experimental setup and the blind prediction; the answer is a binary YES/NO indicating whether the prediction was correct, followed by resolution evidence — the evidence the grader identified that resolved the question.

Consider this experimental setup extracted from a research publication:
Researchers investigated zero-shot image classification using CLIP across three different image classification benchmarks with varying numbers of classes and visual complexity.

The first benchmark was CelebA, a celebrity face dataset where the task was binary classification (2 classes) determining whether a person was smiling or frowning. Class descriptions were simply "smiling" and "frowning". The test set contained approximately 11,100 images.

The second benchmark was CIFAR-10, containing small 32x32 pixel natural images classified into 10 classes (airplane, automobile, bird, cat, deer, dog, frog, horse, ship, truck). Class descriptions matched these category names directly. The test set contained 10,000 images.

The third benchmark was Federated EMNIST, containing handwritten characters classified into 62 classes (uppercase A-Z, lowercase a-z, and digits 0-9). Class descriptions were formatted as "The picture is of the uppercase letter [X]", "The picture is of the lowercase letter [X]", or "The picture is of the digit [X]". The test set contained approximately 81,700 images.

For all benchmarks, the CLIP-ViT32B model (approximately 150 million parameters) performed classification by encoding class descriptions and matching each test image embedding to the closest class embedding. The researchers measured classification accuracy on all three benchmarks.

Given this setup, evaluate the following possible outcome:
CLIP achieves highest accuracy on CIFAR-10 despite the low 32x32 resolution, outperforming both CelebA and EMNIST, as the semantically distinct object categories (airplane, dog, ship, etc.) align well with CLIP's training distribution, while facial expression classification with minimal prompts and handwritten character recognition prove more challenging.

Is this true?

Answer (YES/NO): YES